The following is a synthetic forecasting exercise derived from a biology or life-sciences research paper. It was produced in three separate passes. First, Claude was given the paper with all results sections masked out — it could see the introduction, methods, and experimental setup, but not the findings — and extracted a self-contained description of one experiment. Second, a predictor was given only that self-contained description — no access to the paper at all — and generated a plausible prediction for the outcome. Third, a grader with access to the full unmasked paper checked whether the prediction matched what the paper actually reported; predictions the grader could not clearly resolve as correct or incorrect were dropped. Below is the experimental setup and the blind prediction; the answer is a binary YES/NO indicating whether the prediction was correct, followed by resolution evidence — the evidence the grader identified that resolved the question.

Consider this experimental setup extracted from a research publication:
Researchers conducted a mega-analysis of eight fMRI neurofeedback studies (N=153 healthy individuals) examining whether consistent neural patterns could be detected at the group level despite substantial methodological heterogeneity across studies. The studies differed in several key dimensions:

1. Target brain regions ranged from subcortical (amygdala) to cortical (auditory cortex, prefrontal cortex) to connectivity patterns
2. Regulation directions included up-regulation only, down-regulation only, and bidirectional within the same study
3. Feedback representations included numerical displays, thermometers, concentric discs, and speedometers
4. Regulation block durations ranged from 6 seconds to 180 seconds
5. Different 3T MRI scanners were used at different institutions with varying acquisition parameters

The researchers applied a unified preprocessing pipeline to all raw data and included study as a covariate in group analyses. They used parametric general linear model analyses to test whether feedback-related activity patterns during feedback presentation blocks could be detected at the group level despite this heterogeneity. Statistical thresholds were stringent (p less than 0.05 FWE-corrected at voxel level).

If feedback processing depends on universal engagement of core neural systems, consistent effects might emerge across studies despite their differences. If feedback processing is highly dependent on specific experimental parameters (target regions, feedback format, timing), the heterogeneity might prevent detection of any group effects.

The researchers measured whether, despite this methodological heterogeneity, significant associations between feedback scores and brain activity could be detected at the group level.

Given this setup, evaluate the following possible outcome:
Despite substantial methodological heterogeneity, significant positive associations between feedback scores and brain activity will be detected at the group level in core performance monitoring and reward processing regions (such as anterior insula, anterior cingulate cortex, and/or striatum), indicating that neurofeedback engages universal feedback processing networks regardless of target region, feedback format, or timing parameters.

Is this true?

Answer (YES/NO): YES